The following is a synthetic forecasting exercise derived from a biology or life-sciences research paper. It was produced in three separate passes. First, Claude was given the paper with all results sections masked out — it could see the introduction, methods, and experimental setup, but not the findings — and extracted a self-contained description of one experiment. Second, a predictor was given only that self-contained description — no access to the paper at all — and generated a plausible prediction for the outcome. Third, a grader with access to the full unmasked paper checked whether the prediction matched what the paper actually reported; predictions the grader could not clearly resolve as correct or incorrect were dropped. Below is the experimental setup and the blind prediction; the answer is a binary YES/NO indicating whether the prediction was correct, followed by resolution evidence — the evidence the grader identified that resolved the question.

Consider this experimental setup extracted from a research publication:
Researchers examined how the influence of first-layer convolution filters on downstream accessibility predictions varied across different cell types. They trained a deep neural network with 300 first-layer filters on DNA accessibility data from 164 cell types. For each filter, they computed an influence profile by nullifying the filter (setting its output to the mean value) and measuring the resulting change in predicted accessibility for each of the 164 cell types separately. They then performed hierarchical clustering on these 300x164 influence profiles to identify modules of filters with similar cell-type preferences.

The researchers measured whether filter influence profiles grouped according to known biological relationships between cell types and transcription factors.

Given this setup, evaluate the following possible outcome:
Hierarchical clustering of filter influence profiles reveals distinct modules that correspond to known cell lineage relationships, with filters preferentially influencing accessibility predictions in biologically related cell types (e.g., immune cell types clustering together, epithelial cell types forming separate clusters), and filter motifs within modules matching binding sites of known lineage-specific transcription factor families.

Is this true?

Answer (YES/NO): YES